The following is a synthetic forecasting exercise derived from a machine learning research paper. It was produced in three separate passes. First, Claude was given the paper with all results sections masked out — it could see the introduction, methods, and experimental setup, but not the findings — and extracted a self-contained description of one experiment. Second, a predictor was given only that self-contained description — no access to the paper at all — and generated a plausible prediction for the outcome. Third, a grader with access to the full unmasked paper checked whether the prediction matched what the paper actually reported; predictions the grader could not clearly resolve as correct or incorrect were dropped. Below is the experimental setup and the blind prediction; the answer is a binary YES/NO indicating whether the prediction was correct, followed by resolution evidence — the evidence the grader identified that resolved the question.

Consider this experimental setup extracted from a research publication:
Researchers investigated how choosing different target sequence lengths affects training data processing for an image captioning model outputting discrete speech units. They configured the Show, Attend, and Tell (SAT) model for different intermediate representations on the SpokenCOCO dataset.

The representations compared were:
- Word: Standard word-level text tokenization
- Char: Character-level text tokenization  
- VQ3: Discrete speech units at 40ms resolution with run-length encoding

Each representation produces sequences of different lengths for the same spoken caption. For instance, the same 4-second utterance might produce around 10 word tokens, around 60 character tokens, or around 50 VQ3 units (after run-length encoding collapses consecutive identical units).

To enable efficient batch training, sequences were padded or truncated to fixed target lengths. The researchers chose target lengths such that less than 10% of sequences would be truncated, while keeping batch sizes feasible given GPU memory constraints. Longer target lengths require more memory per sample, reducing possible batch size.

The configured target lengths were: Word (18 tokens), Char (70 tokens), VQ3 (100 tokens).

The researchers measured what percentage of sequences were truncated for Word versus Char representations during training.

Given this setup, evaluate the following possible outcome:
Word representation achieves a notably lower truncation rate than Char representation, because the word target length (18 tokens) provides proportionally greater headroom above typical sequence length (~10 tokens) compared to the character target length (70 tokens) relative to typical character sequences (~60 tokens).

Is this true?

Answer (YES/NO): NO